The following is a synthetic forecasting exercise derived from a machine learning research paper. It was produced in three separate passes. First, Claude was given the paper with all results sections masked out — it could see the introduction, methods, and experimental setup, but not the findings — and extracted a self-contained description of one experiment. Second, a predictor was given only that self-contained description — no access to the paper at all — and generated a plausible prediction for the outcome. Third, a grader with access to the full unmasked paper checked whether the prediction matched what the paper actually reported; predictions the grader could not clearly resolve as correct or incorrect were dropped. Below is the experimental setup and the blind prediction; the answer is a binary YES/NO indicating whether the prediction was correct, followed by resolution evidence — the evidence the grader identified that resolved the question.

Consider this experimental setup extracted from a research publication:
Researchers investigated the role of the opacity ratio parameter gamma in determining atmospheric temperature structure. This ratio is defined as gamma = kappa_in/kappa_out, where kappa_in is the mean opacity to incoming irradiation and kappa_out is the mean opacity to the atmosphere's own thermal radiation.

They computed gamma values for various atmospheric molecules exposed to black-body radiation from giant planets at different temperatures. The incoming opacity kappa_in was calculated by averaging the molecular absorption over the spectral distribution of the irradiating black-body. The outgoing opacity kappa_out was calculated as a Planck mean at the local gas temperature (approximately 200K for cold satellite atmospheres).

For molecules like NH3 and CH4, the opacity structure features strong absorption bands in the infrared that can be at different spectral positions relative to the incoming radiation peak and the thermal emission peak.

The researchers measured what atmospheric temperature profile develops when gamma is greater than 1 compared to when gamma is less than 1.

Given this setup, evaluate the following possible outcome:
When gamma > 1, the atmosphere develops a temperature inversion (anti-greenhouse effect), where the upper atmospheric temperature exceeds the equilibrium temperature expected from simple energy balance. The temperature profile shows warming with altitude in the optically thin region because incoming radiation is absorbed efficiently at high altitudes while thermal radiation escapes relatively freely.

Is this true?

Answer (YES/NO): YES